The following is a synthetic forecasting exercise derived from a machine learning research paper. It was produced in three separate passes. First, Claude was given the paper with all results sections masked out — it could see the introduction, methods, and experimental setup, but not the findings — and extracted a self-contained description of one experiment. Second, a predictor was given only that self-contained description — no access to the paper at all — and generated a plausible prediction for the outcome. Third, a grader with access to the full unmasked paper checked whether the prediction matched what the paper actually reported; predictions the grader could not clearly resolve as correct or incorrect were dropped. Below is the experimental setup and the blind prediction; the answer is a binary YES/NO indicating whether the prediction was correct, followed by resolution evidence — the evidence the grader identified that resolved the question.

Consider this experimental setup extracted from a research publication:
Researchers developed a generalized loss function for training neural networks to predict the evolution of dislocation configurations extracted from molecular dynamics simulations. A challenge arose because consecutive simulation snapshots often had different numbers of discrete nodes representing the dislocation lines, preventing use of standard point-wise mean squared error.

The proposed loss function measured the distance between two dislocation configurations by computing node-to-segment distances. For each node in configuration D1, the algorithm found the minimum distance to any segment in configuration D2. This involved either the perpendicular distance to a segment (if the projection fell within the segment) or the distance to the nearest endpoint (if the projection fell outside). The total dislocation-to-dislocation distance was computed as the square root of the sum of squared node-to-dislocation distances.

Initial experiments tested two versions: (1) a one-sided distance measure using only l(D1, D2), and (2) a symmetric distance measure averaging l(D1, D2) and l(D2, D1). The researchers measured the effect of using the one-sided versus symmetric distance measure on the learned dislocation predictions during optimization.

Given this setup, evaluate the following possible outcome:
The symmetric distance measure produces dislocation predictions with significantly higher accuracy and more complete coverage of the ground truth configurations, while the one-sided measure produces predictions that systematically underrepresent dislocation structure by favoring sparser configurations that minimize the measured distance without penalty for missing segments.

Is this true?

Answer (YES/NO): NO